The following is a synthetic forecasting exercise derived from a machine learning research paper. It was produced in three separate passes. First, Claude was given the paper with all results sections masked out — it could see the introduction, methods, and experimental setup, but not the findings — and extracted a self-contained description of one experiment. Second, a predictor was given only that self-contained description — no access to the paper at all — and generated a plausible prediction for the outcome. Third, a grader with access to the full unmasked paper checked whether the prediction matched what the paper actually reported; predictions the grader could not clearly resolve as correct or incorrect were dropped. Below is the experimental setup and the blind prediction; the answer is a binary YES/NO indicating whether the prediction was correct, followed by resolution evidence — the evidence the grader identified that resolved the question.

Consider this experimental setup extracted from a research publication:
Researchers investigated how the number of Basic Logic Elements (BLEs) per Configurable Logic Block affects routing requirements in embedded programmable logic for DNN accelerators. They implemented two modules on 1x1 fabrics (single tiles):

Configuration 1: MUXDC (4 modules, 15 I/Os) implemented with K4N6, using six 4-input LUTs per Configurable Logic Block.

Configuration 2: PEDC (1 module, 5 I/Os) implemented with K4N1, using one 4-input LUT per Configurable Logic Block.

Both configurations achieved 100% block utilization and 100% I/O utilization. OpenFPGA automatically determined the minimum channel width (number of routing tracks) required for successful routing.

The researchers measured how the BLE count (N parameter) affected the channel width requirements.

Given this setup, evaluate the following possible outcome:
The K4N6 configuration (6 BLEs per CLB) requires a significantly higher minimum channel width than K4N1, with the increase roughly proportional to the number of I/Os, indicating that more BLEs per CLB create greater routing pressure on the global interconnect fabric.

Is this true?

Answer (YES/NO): NO